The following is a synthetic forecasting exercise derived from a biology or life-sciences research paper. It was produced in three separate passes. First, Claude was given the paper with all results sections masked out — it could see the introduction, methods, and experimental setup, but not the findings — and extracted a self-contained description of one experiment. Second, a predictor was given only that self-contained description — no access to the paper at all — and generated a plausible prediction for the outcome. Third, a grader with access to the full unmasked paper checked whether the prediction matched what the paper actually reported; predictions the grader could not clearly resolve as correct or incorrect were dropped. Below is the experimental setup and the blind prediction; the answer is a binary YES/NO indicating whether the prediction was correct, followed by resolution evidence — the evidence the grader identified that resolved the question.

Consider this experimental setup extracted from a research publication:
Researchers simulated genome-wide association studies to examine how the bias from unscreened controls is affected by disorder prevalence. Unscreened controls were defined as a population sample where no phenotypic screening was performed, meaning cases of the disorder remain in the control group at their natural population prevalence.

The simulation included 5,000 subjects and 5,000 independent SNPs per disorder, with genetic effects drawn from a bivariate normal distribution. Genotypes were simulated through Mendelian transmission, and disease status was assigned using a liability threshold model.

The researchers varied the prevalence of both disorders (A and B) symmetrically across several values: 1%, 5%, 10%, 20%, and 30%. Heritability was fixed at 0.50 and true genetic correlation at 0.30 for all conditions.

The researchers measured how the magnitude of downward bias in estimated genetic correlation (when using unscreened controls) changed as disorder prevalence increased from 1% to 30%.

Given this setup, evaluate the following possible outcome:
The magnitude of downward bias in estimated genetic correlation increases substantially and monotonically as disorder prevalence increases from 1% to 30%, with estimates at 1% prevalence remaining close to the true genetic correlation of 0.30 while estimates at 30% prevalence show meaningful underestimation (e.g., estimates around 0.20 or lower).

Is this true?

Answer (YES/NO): NO